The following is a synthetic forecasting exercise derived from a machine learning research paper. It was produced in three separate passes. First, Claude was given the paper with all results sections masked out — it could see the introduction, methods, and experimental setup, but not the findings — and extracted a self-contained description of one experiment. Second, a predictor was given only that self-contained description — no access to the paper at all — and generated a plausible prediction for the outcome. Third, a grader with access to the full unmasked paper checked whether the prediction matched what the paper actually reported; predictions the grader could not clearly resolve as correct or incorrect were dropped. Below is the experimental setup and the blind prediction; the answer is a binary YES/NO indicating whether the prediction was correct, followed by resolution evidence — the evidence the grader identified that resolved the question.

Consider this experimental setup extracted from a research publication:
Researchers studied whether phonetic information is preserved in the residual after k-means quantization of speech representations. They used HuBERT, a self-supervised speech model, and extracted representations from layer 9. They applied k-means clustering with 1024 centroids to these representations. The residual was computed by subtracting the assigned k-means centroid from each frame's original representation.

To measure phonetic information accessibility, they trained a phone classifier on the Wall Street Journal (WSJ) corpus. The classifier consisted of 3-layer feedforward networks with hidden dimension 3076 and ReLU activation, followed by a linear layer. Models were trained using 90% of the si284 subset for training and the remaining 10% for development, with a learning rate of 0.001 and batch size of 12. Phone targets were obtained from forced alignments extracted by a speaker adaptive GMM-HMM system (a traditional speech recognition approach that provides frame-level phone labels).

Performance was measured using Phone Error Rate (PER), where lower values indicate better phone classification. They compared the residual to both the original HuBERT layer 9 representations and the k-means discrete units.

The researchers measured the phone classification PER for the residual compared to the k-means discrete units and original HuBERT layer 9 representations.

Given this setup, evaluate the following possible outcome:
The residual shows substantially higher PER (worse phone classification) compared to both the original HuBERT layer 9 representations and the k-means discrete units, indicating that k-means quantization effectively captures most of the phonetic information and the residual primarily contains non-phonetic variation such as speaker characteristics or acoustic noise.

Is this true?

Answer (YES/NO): NO